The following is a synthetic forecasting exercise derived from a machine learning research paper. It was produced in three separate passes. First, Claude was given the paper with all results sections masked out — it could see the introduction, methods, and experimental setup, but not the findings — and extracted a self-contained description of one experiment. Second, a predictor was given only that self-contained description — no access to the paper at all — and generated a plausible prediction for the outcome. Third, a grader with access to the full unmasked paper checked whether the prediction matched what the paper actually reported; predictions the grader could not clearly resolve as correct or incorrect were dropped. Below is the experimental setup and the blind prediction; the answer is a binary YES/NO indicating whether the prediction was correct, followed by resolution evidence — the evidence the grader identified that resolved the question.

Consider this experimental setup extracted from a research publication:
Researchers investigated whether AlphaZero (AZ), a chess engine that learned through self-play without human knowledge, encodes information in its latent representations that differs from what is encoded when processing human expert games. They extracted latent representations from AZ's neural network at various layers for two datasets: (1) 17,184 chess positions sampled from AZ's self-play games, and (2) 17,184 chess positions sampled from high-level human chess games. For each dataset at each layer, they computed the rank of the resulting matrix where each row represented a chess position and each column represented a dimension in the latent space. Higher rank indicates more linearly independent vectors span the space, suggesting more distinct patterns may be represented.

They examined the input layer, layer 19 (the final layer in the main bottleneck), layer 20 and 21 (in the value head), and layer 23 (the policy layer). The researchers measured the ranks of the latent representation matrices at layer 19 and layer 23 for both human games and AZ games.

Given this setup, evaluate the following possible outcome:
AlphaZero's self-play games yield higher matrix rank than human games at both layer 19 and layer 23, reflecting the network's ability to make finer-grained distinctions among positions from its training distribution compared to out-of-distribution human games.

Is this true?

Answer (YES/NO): YES